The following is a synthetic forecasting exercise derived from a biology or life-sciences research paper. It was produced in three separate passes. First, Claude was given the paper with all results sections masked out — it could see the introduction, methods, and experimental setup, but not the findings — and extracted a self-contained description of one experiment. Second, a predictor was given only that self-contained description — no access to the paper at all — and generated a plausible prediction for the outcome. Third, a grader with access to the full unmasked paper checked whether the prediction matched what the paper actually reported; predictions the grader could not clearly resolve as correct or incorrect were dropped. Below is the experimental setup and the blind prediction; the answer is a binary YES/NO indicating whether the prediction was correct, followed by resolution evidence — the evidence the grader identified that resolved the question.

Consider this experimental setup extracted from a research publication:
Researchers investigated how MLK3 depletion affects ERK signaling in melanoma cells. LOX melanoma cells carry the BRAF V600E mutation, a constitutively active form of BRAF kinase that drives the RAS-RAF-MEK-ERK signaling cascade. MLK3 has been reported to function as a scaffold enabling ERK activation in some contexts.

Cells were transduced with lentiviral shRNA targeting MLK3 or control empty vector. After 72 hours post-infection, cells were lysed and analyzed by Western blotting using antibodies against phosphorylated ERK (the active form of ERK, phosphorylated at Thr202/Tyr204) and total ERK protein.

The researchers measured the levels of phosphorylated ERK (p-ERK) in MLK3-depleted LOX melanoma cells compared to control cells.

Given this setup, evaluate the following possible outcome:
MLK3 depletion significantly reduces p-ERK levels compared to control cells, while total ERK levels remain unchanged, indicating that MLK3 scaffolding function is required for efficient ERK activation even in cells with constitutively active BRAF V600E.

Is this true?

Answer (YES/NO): NO